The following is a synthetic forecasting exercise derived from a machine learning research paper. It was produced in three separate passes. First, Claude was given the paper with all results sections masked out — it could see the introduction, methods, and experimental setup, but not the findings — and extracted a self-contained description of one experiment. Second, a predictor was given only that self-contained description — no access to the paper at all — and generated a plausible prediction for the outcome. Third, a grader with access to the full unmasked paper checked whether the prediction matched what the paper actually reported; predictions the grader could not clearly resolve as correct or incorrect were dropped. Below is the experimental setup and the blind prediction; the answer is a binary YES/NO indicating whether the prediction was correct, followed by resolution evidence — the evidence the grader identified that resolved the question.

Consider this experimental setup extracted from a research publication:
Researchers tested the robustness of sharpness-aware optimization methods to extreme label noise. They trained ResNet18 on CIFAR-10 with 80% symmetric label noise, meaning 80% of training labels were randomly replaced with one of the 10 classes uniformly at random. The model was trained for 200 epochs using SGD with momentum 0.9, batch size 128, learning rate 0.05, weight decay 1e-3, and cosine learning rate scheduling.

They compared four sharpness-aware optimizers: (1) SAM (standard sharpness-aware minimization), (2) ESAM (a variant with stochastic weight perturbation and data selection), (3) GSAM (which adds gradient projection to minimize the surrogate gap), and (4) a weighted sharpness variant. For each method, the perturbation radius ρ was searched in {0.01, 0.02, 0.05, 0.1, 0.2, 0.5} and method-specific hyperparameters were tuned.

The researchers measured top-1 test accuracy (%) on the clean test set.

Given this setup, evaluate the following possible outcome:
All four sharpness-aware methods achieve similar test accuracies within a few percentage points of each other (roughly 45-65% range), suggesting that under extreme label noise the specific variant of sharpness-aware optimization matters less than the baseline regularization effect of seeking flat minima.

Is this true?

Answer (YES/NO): NO